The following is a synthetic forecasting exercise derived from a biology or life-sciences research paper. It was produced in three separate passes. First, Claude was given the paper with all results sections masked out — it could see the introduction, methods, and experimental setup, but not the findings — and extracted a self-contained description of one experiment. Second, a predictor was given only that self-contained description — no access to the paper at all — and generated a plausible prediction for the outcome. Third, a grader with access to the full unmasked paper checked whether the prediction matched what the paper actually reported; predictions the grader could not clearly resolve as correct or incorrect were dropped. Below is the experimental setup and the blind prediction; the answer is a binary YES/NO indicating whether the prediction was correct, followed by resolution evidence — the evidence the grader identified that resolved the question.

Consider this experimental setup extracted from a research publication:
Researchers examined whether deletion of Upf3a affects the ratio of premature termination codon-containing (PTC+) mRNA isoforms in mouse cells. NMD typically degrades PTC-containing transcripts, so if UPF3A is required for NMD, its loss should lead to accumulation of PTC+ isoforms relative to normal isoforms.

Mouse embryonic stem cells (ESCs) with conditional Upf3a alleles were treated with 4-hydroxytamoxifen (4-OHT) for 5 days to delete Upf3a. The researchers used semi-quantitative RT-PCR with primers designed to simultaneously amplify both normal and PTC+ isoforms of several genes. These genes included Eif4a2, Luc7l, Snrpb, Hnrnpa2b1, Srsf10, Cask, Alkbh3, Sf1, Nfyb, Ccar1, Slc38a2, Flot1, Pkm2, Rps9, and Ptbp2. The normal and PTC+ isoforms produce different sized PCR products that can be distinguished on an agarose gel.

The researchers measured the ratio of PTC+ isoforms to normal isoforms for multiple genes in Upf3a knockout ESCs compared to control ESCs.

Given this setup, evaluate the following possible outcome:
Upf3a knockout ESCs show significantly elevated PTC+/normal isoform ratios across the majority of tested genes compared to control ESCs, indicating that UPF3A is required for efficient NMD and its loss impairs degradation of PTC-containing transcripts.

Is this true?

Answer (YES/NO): NO